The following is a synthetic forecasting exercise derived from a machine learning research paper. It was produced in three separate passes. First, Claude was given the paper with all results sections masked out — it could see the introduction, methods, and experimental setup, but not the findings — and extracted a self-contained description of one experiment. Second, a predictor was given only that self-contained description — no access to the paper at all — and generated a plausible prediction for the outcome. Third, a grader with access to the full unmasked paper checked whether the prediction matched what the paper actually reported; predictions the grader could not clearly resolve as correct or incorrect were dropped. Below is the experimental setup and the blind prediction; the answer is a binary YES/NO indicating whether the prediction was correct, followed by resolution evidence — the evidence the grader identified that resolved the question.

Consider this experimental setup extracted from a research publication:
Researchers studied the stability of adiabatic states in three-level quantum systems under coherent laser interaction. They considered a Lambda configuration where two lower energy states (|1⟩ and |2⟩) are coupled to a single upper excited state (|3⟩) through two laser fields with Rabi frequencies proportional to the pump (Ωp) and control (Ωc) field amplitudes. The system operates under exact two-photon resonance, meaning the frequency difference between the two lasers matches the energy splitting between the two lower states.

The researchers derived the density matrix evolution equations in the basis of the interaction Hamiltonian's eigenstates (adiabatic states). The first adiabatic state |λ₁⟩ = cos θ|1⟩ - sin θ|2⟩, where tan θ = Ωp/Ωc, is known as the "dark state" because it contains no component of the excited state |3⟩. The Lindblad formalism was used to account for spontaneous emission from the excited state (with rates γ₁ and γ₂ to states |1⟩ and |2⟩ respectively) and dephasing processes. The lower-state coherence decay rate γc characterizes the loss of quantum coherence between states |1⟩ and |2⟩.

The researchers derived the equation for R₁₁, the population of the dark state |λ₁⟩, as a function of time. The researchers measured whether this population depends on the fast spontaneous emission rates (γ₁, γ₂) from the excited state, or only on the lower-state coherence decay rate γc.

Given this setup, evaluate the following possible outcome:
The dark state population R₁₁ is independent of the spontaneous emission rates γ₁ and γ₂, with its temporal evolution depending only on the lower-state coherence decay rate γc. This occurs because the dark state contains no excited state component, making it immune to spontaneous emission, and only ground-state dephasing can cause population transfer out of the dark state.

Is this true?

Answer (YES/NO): YES